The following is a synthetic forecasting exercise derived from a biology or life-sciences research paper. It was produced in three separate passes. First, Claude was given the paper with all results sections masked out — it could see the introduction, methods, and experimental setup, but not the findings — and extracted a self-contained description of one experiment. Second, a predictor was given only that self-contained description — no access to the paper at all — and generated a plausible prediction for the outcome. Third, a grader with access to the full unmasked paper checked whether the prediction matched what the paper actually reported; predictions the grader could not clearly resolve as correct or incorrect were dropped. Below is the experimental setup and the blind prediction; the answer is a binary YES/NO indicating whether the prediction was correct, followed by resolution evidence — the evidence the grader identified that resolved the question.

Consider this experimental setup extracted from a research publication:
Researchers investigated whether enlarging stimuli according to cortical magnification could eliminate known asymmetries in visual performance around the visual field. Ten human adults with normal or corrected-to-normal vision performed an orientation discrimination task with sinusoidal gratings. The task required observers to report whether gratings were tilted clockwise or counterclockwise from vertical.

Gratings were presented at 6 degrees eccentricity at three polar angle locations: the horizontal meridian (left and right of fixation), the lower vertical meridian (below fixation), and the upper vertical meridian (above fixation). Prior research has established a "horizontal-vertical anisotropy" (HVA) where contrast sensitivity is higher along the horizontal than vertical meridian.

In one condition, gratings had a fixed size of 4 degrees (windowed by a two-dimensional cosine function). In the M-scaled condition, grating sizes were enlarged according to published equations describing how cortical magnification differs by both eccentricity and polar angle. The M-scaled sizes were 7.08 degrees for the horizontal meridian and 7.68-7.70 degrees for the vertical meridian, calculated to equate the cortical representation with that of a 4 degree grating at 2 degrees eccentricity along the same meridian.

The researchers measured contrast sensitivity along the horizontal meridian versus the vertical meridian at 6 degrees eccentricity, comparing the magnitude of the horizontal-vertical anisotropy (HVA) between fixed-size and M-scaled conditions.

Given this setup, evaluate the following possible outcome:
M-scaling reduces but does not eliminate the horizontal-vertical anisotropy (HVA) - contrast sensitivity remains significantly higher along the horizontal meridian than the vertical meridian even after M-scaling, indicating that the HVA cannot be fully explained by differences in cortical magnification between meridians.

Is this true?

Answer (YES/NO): YES